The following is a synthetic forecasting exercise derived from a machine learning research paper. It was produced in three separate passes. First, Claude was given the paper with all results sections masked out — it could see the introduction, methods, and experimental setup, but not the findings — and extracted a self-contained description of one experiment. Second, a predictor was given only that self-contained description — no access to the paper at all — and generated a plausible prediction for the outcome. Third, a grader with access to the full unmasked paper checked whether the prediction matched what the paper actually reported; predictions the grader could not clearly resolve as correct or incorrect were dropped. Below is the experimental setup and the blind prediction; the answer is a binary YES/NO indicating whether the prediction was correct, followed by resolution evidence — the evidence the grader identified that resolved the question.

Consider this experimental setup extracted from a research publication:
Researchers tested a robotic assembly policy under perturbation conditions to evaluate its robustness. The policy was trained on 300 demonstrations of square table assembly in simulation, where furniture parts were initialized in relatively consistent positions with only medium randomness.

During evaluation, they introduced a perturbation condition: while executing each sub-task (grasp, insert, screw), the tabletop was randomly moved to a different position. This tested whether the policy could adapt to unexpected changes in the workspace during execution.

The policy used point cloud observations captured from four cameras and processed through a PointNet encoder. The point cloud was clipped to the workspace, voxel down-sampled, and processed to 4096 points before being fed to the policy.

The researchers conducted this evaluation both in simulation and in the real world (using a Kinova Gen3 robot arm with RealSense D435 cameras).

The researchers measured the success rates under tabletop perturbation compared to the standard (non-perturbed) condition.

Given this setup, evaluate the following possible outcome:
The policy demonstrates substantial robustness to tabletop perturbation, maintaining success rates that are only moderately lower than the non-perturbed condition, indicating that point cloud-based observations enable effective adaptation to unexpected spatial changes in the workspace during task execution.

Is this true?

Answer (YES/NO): YES